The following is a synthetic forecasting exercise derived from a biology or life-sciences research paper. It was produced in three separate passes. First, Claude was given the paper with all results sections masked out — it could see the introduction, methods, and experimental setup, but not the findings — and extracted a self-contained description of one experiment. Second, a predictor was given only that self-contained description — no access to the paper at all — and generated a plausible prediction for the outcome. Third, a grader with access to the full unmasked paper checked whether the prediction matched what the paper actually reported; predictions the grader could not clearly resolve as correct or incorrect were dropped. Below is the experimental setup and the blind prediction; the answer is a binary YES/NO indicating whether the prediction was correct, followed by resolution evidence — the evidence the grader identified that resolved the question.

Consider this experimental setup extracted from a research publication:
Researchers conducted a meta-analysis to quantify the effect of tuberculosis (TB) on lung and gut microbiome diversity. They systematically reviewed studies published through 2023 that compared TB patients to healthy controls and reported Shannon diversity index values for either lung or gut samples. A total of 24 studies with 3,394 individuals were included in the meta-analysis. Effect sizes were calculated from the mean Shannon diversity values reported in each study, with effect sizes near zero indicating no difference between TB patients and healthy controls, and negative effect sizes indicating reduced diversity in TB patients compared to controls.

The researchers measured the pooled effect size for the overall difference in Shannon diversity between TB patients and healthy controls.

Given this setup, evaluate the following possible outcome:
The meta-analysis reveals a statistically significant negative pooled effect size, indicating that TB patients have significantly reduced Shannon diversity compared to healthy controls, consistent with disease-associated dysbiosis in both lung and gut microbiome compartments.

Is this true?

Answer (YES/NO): NO